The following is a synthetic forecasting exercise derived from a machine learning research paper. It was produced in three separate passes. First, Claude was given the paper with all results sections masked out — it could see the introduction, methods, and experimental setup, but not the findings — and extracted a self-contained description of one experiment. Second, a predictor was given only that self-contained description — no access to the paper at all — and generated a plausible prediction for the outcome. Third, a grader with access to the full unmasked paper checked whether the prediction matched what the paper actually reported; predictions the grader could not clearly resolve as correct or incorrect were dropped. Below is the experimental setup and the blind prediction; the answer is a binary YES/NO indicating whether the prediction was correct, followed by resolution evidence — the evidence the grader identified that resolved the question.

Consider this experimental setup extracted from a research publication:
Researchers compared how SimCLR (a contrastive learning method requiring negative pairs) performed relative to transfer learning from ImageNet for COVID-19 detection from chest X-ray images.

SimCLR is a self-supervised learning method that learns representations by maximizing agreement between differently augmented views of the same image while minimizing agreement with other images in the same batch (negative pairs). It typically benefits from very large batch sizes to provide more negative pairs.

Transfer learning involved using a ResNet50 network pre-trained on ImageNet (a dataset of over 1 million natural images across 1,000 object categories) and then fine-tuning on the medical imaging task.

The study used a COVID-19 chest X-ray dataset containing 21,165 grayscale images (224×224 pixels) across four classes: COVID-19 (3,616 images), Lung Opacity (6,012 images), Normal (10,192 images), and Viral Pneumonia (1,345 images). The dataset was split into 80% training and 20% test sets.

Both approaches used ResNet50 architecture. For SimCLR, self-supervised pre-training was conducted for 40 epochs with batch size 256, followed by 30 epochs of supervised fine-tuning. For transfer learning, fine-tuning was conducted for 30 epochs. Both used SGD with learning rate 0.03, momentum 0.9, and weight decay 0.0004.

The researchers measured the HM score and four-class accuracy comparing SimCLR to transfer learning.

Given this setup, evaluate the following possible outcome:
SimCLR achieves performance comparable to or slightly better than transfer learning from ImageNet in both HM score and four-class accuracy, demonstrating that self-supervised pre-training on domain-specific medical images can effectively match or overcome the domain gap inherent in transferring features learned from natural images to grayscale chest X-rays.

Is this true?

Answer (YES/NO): NO